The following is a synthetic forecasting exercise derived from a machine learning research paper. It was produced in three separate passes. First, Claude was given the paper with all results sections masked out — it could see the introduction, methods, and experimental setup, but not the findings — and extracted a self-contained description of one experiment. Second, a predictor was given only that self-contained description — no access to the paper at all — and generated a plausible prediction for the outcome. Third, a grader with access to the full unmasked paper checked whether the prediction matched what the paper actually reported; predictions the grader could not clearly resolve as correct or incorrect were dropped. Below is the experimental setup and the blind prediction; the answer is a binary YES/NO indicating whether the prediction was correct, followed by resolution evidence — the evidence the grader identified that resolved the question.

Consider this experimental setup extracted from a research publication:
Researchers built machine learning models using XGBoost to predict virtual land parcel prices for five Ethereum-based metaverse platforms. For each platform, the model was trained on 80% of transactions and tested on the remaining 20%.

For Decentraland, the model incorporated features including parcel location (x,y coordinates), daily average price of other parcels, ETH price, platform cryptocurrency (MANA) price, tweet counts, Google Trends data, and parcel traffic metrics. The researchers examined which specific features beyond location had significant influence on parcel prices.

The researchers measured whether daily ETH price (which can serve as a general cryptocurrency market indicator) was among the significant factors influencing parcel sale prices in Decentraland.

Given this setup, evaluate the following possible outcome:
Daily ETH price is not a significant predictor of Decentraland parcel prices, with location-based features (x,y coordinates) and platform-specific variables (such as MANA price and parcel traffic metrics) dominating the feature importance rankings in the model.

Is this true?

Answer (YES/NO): NO